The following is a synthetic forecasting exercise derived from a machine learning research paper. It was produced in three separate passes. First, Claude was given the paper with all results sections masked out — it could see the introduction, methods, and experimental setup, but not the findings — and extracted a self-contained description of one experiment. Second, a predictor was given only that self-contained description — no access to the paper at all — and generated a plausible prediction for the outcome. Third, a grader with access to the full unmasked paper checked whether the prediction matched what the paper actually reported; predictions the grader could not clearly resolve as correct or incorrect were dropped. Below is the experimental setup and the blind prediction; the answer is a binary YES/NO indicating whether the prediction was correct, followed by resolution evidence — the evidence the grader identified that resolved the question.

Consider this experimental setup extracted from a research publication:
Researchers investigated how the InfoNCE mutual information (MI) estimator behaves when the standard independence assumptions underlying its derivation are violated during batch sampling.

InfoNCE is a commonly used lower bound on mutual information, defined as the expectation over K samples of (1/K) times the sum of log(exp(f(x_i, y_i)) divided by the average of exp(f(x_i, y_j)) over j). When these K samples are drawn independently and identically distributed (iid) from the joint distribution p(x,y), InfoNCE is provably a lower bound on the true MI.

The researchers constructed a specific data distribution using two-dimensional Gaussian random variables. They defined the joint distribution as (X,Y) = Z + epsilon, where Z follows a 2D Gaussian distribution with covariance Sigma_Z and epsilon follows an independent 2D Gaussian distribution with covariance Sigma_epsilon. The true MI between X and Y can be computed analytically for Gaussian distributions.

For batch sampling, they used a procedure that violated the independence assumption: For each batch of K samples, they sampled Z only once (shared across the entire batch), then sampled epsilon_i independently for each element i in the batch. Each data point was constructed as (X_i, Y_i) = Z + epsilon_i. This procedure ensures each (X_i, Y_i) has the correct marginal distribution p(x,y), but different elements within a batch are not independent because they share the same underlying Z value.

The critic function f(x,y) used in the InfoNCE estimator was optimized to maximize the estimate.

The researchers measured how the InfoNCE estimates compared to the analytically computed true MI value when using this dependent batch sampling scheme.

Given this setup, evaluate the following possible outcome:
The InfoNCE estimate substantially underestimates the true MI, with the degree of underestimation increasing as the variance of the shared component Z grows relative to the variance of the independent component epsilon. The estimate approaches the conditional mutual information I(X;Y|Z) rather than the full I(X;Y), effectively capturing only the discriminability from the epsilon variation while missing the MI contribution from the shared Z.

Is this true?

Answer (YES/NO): NO